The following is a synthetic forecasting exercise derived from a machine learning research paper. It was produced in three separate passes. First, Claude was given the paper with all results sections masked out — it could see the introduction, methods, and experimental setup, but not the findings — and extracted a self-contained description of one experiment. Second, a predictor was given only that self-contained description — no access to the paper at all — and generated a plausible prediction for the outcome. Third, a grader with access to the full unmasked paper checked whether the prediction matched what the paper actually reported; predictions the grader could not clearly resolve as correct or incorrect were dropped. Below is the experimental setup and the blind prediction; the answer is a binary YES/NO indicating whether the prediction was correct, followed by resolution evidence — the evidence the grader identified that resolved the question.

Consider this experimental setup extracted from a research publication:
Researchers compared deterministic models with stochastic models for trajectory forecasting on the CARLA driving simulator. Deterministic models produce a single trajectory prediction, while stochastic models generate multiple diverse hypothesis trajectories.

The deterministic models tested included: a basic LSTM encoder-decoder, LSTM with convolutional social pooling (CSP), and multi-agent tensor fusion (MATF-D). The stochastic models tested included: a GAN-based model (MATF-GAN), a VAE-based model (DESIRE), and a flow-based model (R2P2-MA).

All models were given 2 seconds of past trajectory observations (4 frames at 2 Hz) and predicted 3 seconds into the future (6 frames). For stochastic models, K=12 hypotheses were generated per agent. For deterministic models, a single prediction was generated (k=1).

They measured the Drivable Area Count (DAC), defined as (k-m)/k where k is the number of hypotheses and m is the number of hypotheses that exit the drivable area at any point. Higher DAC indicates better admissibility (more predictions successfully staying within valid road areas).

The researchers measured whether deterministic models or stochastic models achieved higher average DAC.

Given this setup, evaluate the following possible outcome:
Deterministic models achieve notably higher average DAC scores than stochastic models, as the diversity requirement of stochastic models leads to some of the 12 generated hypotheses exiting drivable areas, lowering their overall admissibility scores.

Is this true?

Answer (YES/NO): NO